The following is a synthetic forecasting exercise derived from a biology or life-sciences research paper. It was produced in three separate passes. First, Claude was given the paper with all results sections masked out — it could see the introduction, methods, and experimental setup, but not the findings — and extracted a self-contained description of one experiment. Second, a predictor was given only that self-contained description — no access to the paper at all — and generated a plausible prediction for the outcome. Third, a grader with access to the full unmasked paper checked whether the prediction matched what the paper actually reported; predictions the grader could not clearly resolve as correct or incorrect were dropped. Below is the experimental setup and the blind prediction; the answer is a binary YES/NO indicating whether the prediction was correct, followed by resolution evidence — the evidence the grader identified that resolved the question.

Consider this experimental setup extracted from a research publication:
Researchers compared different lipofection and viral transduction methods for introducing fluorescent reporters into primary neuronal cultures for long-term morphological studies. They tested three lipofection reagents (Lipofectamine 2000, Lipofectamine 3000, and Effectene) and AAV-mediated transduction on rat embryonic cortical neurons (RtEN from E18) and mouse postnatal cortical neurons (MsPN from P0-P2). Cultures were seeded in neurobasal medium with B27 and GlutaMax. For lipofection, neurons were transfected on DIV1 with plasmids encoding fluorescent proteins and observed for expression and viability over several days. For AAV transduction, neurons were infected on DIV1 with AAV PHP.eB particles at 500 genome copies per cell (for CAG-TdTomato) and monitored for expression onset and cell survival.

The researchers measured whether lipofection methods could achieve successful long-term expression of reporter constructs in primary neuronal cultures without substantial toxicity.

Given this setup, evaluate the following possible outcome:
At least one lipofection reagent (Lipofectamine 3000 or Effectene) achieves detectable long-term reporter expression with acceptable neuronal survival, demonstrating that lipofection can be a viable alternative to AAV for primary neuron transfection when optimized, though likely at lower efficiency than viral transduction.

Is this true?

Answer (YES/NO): NO